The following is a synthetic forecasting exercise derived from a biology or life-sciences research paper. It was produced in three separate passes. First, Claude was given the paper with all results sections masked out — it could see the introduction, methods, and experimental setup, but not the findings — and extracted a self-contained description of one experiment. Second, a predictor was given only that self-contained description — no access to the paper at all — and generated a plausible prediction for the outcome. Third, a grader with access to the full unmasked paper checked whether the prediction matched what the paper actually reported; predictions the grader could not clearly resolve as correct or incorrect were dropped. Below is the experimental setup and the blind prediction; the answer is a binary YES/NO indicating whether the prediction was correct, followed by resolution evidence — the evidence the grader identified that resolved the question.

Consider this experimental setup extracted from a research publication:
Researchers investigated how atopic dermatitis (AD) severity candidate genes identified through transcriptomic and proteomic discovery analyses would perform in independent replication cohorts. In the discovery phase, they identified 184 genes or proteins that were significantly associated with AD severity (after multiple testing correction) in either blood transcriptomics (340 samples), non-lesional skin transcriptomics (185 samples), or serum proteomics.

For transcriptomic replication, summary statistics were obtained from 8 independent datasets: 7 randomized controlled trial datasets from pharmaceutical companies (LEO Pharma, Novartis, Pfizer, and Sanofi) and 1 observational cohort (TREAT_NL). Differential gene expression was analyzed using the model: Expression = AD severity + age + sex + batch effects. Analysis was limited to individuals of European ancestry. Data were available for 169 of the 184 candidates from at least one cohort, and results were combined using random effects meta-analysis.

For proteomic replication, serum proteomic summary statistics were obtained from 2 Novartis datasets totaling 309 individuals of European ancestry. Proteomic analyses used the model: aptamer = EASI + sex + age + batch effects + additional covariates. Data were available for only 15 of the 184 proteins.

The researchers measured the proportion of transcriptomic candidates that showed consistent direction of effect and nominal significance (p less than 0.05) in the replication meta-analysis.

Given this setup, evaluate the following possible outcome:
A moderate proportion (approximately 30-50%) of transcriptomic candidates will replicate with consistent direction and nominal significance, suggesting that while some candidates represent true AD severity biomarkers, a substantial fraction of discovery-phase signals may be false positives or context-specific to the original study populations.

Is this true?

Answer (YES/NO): NO